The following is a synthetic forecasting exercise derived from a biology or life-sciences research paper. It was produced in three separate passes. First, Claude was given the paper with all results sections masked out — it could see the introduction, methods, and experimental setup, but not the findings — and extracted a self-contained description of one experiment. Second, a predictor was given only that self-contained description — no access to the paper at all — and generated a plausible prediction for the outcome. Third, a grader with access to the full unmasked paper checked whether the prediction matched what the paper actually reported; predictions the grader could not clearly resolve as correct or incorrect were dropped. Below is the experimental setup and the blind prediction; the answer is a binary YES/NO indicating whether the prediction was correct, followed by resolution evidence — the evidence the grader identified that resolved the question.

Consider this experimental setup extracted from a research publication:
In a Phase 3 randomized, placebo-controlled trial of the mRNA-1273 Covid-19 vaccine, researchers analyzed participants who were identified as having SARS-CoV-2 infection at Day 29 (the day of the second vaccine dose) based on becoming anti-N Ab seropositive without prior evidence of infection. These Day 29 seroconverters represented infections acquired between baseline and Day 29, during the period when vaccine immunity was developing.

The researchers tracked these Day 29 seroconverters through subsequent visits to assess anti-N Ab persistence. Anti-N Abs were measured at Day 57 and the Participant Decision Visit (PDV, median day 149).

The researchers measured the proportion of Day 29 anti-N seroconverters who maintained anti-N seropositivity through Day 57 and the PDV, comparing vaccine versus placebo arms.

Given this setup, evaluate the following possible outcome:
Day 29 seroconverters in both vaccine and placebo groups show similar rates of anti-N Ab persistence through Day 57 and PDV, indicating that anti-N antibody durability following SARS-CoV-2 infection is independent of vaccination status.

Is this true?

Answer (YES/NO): YES